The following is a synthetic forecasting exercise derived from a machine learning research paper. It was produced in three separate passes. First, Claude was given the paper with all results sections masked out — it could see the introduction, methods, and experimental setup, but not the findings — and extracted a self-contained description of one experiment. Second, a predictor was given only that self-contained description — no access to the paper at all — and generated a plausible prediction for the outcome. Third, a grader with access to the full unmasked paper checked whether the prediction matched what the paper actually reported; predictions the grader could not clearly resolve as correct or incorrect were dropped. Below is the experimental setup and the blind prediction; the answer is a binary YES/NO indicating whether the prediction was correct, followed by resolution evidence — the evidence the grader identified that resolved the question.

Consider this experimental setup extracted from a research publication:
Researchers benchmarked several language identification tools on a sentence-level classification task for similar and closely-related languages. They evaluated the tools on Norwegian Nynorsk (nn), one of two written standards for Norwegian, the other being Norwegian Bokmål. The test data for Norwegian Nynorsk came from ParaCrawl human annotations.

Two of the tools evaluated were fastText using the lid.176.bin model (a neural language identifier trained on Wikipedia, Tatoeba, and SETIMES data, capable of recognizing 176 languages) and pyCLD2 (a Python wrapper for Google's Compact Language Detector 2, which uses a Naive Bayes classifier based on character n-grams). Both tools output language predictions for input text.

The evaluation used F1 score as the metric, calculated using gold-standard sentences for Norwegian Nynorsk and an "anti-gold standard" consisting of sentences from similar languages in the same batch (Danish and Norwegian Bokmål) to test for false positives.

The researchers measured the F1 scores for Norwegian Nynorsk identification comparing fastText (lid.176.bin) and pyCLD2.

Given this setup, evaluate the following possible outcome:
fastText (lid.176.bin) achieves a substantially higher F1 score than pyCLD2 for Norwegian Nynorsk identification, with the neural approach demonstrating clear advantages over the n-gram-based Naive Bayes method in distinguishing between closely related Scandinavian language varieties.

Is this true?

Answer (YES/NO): NO